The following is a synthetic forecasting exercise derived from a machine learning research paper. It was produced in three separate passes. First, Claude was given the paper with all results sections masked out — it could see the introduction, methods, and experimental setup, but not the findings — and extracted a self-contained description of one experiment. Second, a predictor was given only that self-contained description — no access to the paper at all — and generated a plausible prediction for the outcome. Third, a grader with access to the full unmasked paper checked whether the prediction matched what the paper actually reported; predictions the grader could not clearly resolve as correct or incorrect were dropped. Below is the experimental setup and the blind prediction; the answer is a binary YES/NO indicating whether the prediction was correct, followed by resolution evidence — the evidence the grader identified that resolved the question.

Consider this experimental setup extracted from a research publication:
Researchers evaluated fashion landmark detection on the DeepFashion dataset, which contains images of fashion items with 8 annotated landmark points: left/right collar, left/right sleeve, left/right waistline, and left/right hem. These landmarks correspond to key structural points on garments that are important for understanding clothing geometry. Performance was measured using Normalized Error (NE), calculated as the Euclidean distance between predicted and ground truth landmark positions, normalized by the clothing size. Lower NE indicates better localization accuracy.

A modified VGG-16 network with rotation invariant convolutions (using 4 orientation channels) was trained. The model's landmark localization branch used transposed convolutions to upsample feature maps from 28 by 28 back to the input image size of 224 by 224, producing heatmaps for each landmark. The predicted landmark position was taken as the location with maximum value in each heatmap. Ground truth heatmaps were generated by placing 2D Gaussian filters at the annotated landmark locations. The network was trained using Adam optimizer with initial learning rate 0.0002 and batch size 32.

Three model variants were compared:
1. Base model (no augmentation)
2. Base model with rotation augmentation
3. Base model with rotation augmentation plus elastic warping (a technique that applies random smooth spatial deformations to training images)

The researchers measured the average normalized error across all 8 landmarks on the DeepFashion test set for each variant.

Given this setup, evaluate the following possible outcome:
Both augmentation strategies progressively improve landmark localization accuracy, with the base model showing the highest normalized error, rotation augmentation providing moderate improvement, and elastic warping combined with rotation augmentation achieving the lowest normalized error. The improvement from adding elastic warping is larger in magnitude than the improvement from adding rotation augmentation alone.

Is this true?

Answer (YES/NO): NO